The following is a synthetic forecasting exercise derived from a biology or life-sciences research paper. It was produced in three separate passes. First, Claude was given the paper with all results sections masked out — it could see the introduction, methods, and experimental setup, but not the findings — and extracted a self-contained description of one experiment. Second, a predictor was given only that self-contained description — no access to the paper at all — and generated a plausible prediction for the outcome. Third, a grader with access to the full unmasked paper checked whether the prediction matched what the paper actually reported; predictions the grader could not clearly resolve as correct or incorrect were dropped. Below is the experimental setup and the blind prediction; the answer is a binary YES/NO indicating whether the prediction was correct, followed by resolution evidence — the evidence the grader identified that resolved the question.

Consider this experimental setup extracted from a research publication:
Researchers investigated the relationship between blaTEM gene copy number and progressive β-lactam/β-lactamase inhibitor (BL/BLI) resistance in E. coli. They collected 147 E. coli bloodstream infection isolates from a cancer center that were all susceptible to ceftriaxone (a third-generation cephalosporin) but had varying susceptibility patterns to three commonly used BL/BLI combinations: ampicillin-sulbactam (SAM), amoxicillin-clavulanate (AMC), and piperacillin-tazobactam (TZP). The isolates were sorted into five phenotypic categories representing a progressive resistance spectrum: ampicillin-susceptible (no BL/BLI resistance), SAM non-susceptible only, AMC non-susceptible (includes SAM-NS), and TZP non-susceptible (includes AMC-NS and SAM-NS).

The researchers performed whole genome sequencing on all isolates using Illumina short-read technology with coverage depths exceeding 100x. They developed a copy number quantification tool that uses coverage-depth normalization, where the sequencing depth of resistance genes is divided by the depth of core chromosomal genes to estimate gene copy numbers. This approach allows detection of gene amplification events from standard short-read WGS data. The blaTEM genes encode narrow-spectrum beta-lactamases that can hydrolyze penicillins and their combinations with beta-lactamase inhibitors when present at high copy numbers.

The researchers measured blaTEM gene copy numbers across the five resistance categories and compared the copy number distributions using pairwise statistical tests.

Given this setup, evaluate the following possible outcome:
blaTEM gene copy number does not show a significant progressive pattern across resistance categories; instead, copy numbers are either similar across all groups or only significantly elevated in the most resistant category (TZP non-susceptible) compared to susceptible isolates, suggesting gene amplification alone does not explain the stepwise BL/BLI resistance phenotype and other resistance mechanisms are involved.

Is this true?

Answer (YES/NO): NO